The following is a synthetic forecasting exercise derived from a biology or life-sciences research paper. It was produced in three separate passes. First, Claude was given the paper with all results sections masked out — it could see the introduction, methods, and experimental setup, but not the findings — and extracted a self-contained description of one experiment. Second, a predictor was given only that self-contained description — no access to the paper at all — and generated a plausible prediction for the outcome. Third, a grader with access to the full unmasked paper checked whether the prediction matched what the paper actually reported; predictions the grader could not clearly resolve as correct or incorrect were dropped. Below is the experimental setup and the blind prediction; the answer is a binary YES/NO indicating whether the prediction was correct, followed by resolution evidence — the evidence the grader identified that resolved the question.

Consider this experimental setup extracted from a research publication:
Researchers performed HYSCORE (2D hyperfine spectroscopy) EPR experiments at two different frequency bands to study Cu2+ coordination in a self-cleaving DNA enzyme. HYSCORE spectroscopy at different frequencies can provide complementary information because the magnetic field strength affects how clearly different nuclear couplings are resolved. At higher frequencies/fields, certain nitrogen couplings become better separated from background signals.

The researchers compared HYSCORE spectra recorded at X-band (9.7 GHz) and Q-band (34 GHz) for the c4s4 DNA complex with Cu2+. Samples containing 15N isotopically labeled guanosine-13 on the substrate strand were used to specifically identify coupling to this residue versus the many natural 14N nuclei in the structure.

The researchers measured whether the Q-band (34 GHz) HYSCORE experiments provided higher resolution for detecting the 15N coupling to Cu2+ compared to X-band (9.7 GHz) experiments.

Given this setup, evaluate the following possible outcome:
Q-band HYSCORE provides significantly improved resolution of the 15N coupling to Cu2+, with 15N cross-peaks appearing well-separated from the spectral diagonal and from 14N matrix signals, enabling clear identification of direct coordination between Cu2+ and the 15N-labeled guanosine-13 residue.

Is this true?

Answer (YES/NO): YES